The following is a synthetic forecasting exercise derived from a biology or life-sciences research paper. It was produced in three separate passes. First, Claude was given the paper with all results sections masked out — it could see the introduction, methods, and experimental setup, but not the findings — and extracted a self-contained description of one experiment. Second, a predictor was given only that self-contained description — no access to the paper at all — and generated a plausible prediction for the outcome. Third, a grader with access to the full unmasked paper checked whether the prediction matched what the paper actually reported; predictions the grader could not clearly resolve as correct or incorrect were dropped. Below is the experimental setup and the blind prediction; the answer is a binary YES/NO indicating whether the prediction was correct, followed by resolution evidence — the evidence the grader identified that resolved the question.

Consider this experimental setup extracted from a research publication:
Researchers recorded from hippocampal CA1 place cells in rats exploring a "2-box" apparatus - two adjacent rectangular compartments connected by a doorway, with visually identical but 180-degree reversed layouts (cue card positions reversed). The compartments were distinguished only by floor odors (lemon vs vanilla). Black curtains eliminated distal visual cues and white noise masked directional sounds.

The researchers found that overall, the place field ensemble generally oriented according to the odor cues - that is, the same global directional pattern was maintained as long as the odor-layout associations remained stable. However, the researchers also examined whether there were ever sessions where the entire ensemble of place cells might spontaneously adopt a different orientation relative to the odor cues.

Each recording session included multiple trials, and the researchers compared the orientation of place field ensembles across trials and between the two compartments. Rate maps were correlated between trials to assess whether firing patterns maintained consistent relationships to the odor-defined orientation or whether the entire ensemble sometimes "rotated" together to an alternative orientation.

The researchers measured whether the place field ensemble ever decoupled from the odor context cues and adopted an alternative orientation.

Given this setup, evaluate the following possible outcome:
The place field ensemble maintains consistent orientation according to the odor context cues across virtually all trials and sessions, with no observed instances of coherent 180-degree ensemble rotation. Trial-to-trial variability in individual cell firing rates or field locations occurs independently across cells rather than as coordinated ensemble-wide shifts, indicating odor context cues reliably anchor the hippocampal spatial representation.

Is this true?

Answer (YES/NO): NO